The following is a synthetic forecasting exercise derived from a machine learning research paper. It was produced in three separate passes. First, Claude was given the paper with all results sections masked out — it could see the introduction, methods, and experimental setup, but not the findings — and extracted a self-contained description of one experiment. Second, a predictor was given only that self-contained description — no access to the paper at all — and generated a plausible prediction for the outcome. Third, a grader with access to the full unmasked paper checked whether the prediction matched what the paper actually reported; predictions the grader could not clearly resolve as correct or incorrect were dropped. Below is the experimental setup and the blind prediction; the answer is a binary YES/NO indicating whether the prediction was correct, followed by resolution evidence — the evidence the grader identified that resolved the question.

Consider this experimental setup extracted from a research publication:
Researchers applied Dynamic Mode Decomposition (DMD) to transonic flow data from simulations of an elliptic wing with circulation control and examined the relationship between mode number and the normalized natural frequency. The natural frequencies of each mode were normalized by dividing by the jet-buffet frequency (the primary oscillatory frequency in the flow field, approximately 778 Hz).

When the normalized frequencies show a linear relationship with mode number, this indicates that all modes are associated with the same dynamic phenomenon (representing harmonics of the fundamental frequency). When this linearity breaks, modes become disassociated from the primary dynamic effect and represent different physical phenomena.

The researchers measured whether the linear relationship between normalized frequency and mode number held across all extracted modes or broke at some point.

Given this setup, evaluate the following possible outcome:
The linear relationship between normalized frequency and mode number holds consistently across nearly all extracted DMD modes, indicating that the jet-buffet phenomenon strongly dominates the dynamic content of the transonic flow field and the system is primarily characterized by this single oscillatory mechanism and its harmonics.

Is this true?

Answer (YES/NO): YES